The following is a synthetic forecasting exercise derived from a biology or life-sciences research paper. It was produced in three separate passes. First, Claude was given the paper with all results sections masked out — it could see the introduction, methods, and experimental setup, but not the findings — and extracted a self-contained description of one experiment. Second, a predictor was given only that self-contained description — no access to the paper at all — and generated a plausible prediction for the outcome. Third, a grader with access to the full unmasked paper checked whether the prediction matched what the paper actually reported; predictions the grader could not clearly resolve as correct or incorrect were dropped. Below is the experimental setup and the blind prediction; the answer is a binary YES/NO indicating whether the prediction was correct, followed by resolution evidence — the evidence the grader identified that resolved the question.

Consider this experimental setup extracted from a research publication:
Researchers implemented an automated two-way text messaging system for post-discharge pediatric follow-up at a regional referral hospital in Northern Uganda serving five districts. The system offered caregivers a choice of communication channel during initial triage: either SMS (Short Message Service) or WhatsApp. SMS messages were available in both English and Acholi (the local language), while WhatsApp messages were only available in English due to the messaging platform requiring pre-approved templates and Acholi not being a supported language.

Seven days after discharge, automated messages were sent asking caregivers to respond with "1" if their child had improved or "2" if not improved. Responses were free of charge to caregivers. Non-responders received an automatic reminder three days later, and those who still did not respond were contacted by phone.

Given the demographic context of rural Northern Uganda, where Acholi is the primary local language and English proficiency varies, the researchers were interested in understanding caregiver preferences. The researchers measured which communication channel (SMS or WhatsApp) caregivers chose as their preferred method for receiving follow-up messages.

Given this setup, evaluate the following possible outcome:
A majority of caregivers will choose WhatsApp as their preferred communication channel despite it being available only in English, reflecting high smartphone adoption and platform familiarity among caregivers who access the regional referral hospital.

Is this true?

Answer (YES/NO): NO